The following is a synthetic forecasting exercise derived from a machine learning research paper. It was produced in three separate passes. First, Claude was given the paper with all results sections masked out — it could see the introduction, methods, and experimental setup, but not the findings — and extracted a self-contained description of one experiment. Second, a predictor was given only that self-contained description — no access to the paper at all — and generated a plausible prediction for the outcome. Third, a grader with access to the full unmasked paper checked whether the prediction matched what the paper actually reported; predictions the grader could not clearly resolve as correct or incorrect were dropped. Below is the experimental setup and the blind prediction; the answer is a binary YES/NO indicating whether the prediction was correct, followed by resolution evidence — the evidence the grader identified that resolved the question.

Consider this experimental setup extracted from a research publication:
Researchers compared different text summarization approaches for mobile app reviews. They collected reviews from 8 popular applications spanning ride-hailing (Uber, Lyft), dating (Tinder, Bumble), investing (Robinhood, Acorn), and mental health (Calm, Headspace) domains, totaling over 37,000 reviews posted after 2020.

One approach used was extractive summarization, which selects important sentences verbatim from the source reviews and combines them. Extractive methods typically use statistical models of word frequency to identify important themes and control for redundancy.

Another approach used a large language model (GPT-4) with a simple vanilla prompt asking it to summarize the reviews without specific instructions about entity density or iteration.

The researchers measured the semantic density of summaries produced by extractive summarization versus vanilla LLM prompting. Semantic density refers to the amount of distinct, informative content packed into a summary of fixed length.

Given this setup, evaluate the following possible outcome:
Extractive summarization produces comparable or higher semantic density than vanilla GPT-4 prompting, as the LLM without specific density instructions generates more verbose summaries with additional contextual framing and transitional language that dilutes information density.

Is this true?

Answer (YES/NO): NO